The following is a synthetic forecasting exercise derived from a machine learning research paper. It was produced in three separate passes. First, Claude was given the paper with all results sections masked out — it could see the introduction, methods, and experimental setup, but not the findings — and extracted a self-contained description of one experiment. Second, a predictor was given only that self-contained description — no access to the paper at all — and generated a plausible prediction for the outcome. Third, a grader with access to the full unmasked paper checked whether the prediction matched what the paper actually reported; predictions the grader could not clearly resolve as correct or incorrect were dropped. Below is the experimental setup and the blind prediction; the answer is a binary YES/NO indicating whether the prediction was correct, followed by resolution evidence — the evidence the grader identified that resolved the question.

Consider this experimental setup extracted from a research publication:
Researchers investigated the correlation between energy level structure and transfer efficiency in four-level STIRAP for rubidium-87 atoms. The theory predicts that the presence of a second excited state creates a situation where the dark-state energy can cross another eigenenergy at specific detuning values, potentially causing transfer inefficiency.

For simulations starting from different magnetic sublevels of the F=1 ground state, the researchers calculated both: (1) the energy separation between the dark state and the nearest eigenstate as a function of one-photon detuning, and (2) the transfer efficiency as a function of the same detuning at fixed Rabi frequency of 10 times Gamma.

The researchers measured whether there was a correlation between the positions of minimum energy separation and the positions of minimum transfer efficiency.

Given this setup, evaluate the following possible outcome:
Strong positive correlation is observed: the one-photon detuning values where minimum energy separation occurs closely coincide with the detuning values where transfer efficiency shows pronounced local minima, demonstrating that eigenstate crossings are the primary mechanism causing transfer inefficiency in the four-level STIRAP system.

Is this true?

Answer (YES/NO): YES